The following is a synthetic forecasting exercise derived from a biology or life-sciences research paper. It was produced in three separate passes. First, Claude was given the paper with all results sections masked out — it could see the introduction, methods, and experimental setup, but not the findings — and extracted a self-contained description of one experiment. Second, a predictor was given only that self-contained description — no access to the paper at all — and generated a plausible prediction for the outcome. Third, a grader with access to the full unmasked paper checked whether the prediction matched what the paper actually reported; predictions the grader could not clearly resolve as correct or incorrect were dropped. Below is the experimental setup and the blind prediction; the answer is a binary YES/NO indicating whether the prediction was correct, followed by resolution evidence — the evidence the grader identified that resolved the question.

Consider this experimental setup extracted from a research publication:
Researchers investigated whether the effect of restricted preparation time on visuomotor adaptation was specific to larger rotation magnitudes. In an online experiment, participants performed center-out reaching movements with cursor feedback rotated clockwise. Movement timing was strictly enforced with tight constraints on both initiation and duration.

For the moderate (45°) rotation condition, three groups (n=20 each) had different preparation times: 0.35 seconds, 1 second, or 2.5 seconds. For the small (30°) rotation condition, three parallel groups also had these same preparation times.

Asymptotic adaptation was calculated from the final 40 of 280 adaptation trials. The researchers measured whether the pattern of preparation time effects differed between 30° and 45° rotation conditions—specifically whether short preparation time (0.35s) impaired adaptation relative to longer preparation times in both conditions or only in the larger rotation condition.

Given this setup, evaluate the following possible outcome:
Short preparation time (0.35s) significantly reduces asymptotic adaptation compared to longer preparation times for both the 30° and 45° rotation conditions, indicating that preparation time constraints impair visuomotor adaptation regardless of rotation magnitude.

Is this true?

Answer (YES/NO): NO